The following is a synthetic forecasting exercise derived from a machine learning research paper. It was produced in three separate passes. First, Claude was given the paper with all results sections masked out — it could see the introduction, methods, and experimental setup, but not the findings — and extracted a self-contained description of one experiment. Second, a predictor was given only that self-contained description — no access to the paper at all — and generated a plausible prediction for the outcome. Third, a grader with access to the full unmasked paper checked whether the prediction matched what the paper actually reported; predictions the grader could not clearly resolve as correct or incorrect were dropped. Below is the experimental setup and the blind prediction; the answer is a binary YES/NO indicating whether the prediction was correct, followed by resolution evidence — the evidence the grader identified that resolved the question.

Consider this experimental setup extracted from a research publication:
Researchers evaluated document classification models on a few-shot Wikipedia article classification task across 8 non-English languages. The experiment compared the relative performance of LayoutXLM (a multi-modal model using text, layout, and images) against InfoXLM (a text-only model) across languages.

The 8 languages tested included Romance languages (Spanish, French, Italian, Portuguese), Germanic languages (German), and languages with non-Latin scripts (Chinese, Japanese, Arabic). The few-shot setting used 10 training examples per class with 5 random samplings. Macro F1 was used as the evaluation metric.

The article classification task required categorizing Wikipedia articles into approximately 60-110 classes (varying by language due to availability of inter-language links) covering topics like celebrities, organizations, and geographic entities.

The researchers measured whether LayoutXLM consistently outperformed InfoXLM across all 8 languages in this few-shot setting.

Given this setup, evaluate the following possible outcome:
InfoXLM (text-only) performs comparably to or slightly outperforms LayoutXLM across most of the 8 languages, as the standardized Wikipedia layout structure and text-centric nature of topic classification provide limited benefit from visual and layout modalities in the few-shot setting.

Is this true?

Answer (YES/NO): NO